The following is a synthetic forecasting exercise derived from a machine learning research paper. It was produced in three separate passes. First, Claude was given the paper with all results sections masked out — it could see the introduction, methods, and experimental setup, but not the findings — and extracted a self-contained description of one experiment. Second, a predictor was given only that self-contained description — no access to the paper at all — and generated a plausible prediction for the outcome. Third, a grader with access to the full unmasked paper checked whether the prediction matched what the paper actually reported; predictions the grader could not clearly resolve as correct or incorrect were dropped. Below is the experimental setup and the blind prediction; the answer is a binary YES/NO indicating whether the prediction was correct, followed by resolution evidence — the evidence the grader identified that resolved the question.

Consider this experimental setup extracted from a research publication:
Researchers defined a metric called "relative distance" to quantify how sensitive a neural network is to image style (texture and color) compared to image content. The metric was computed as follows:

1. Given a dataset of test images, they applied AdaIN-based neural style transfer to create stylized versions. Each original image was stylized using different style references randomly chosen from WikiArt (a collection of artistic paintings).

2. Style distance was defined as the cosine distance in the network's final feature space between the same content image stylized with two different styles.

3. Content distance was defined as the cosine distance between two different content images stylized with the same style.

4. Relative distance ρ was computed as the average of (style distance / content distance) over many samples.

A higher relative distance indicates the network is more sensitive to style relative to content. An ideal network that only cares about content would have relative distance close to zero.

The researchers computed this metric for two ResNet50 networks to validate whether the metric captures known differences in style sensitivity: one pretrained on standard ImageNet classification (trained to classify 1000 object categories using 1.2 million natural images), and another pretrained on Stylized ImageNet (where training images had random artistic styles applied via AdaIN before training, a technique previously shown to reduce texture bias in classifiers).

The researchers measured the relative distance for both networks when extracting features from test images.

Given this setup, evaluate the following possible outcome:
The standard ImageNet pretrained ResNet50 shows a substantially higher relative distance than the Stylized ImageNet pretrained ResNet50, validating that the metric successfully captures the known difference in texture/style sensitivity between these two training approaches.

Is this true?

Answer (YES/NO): YES